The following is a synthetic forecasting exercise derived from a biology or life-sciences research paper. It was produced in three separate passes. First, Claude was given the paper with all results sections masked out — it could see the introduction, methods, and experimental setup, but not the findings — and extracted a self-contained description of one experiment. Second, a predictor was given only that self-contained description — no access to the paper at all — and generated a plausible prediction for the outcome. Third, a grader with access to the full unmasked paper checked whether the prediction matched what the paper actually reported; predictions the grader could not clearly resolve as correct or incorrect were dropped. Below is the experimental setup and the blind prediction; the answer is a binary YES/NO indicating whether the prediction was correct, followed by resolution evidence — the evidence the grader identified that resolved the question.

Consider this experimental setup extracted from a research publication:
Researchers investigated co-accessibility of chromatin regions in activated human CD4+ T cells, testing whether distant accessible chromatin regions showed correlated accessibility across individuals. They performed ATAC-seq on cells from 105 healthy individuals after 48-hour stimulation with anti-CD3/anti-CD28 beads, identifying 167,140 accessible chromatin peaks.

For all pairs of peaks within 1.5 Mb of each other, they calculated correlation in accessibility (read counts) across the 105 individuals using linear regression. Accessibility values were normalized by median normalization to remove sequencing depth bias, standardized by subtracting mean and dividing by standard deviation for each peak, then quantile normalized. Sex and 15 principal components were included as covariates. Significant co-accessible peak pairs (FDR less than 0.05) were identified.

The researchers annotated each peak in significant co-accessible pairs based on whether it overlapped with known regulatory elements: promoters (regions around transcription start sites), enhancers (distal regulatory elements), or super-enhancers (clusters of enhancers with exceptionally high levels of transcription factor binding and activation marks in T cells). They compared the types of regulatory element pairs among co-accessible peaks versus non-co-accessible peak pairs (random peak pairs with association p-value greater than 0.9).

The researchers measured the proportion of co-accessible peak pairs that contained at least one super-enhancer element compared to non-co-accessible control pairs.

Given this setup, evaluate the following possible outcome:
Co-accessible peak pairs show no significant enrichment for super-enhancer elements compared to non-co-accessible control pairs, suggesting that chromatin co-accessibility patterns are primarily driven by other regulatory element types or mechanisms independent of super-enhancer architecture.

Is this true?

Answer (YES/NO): NO